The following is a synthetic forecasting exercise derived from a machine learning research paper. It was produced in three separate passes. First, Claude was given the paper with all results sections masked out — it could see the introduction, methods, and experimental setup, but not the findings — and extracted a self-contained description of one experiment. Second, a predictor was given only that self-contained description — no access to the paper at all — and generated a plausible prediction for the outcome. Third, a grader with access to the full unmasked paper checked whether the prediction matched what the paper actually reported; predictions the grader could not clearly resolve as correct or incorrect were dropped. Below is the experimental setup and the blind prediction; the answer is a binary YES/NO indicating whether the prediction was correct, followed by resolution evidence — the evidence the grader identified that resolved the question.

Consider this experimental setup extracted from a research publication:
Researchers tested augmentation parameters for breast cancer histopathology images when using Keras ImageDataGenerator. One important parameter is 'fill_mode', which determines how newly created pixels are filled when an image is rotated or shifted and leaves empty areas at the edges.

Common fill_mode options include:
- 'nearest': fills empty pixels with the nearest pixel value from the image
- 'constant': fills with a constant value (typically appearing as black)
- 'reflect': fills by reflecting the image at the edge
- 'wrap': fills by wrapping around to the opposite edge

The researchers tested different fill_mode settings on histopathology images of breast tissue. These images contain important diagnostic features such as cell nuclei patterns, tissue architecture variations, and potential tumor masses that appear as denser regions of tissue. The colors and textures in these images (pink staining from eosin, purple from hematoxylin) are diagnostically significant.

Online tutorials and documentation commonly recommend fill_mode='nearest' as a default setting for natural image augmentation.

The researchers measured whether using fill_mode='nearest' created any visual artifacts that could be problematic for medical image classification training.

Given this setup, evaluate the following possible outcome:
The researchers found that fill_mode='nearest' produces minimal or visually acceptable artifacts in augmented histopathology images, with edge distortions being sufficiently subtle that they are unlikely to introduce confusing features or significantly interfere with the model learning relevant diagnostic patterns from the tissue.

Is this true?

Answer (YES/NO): NO